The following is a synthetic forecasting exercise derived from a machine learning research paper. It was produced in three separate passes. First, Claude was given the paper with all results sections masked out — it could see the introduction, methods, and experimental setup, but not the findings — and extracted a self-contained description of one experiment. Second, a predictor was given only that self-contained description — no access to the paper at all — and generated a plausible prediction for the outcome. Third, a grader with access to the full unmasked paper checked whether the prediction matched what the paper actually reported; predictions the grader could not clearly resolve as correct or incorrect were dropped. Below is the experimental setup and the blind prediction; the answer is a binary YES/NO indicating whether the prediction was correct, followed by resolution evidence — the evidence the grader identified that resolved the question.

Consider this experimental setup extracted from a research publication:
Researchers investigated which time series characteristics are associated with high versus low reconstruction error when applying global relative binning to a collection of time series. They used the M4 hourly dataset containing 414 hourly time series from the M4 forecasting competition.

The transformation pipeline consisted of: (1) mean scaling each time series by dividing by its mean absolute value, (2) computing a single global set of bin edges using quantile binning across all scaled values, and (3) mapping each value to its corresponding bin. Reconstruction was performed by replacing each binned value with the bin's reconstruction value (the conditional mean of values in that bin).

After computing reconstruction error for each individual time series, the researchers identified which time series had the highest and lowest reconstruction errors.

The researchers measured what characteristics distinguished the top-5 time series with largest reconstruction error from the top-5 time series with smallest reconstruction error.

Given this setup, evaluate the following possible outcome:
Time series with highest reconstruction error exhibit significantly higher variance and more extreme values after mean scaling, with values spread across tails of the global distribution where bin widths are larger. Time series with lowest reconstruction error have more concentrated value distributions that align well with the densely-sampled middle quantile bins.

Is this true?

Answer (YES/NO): NO